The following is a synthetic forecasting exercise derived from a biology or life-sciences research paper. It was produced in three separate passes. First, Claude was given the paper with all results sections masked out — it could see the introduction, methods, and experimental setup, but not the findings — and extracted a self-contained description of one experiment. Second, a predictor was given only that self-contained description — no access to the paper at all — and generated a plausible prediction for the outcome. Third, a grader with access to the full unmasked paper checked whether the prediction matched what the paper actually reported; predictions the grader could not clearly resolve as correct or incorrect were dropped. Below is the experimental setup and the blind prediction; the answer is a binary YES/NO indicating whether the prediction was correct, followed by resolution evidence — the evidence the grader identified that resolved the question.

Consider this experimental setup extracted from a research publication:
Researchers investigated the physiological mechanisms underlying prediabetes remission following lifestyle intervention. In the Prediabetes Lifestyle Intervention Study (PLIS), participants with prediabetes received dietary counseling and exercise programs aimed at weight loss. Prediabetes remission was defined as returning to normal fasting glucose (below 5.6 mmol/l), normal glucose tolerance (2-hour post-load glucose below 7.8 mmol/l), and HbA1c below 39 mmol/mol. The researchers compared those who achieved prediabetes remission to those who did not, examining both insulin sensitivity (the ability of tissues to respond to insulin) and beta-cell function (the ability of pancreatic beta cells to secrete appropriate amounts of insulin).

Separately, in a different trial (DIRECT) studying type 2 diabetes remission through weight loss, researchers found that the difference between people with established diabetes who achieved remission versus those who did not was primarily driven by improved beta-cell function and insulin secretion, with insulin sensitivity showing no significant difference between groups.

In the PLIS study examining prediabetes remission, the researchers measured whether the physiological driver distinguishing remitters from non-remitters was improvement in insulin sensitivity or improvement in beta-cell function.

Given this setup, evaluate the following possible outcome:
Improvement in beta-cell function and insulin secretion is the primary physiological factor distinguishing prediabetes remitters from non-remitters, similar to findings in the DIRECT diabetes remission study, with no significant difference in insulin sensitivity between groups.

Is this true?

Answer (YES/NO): NO